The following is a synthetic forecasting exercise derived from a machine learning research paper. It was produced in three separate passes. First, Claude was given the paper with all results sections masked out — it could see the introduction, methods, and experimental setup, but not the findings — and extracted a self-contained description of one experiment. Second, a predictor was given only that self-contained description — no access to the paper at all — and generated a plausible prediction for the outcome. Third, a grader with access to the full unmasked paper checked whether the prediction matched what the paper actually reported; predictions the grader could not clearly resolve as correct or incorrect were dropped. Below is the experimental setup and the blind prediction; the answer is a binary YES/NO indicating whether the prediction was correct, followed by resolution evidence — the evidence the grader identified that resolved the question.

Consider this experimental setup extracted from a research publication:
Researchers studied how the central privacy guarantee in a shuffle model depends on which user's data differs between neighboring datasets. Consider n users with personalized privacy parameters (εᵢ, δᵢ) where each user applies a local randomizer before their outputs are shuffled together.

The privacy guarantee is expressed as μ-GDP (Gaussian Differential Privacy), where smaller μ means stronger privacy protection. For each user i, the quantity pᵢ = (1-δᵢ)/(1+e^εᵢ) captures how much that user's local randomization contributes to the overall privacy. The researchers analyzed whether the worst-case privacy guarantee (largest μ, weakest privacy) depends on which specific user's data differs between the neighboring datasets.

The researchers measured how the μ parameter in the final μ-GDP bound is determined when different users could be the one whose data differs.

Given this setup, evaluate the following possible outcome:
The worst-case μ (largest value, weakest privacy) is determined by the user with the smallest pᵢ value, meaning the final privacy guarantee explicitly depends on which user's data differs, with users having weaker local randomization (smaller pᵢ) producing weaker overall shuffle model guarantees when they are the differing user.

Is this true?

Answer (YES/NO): NO